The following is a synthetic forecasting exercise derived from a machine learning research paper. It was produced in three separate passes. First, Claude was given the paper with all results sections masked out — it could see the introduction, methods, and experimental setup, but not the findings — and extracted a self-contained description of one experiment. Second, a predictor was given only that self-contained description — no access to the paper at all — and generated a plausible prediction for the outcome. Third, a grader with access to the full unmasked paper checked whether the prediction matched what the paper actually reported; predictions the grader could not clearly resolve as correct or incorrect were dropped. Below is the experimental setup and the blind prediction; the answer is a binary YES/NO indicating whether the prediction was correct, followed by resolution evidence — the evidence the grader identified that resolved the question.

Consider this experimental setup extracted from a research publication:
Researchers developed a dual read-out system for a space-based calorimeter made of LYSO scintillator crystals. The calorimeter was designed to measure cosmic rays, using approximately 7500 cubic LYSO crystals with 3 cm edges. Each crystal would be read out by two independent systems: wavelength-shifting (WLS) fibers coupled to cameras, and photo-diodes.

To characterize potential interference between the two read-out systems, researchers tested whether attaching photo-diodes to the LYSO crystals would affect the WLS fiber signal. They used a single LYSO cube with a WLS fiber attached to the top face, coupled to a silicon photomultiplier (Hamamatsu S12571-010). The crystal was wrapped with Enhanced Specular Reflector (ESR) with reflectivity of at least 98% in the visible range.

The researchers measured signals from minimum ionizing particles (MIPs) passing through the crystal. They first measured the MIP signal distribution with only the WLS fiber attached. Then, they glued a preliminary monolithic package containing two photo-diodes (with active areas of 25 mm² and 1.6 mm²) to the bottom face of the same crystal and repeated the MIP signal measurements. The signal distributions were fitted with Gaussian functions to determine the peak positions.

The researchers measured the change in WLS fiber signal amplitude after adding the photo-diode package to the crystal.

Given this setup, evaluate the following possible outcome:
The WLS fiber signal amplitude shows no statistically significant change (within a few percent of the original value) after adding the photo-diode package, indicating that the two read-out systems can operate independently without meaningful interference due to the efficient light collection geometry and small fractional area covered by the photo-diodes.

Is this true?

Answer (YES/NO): NO